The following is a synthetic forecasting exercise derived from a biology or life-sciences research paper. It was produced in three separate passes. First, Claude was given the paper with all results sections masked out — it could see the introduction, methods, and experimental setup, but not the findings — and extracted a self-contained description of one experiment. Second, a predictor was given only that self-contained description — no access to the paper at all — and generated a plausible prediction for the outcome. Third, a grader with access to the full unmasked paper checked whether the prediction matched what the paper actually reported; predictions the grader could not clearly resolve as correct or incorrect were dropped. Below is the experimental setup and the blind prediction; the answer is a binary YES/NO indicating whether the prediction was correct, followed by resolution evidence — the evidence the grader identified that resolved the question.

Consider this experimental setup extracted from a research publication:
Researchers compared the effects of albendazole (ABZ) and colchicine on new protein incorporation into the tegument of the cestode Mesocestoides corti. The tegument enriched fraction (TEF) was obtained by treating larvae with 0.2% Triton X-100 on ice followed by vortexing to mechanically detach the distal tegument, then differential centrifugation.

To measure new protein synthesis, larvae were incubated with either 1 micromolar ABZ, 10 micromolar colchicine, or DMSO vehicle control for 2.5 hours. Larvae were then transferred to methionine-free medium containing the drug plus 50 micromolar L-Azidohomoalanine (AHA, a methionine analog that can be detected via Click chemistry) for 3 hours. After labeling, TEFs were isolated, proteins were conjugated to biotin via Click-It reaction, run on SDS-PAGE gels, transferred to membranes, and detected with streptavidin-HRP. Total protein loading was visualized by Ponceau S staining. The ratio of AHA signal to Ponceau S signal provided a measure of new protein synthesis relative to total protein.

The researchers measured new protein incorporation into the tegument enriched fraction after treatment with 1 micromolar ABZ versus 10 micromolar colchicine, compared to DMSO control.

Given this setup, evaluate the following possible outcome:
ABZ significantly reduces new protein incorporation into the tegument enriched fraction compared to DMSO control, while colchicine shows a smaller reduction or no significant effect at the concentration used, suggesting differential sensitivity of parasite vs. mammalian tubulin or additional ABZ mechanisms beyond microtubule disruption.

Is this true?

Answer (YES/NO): YES